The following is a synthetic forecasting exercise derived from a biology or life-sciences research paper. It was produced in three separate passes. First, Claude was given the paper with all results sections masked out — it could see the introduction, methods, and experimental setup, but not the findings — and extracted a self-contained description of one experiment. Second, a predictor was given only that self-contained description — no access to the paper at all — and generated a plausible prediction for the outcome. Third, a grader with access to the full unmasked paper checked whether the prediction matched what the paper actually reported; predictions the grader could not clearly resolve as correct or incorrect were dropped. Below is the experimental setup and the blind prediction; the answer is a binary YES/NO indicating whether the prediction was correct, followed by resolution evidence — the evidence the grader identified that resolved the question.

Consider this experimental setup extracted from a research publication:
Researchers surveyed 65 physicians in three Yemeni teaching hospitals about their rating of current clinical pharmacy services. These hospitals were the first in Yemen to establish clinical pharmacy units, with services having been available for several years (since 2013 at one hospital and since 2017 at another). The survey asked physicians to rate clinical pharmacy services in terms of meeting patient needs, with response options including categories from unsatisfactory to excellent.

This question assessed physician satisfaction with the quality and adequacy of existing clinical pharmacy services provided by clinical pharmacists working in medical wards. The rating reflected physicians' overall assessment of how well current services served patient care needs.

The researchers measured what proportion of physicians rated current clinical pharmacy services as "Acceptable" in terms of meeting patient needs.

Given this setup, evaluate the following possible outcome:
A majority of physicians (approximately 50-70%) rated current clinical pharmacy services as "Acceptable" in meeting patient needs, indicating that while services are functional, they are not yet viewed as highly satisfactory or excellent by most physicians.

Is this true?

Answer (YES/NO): NO